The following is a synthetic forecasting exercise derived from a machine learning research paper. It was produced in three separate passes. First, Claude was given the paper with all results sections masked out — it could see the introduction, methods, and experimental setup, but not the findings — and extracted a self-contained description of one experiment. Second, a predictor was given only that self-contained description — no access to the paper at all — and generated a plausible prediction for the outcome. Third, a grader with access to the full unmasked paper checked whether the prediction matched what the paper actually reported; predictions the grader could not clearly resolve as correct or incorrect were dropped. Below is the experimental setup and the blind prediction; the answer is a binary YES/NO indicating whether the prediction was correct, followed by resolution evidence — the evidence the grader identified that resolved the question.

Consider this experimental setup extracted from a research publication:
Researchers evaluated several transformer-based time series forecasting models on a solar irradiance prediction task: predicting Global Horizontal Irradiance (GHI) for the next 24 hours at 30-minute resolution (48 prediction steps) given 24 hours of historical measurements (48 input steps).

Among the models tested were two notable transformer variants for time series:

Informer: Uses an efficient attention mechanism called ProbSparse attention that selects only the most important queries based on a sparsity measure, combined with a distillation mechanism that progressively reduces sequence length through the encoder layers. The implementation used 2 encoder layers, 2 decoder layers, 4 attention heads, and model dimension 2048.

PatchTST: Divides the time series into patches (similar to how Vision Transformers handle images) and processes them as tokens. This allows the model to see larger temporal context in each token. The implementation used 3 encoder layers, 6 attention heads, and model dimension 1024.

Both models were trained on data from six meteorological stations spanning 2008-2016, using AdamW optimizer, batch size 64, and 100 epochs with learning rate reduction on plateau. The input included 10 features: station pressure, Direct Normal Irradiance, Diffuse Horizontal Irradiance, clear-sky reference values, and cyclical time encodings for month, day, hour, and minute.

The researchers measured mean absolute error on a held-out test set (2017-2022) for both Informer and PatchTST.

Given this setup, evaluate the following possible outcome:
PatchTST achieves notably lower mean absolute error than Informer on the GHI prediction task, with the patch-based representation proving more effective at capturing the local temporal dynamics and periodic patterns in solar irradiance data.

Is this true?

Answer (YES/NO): YES